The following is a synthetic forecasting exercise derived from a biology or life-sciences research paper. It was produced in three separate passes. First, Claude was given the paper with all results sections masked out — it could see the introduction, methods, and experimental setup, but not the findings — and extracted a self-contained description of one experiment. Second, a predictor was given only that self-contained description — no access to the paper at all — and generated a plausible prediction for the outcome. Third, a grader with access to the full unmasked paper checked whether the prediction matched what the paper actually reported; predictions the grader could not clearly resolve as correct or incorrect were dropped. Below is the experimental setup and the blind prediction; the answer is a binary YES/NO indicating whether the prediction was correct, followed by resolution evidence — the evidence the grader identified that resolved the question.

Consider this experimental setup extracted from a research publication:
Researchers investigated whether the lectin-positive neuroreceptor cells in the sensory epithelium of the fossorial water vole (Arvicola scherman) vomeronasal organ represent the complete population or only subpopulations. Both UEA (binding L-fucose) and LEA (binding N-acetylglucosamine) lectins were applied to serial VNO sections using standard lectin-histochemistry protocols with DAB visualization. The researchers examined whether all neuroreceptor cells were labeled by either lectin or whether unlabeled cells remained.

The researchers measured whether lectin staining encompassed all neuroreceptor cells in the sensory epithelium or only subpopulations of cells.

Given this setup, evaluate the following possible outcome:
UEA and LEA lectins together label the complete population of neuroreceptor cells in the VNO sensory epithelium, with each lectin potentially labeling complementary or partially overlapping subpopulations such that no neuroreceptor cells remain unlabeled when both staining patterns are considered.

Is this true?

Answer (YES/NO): NO